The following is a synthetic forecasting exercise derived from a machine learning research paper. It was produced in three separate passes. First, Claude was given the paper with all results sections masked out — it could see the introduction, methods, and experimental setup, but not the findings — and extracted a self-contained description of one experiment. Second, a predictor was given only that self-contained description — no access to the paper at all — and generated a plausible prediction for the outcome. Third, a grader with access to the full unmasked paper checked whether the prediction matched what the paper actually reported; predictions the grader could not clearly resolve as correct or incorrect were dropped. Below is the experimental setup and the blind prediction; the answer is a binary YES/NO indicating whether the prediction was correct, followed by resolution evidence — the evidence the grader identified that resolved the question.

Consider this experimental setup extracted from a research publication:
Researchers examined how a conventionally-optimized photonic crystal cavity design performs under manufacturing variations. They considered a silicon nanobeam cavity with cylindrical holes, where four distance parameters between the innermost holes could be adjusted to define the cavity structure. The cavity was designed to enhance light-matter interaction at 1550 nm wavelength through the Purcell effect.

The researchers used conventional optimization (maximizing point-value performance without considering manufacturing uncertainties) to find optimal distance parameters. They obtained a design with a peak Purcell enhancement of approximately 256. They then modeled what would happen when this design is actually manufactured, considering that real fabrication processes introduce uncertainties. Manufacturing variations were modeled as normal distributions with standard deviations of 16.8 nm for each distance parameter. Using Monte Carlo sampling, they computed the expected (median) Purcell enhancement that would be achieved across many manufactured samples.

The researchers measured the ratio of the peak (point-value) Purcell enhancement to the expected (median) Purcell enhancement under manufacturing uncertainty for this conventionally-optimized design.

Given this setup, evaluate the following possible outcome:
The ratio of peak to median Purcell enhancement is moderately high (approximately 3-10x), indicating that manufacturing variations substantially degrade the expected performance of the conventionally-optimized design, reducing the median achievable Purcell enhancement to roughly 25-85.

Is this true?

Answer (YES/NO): NO